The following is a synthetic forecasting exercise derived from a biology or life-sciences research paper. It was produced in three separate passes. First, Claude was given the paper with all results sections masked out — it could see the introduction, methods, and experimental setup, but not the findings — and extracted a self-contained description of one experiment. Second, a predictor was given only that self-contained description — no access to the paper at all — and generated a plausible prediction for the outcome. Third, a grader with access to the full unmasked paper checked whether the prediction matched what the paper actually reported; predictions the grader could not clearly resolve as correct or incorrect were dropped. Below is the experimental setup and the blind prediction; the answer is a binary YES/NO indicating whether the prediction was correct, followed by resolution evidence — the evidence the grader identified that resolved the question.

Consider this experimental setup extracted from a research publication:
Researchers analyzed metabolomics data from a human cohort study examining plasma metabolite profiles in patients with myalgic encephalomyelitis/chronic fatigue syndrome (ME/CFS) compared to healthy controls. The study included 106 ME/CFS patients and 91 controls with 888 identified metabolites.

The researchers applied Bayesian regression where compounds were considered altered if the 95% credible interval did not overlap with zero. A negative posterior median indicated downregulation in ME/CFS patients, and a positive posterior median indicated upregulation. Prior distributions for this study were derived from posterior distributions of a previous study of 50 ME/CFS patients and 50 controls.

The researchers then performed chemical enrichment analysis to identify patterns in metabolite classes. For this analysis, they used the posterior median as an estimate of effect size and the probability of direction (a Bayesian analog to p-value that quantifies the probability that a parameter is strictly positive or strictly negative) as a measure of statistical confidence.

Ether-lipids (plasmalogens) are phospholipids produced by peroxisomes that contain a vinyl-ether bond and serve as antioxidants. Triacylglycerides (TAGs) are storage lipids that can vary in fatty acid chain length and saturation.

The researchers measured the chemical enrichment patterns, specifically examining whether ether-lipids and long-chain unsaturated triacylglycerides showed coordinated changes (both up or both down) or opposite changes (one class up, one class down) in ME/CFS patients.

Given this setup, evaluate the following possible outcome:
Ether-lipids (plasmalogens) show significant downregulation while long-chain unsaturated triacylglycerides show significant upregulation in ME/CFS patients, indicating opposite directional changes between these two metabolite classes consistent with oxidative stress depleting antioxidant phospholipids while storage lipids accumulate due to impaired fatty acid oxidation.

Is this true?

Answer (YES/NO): YES